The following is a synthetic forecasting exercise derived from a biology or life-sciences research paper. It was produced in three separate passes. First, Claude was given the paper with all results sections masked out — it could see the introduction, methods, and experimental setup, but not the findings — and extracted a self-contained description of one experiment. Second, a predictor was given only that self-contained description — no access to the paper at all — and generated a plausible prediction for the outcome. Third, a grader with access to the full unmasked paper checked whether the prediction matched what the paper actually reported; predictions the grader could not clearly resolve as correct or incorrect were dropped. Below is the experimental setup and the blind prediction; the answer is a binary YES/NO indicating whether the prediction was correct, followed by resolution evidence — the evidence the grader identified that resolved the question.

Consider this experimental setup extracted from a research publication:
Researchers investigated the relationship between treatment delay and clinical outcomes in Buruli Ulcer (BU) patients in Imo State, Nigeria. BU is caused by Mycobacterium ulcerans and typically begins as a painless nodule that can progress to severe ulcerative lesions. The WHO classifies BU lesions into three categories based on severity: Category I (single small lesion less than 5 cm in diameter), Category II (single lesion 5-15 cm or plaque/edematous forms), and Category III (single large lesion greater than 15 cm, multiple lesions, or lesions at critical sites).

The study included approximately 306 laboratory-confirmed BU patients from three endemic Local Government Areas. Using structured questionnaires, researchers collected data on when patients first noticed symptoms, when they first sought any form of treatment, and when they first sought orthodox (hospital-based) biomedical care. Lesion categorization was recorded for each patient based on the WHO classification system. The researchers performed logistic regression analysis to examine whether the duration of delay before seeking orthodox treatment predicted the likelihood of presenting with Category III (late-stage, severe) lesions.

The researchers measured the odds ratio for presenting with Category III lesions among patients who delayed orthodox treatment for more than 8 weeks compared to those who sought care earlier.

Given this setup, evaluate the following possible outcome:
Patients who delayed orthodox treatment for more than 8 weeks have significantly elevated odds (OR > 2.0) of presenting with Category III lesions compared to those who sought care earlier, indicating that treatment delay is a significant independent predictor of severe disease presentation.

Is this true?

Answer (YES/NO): YES